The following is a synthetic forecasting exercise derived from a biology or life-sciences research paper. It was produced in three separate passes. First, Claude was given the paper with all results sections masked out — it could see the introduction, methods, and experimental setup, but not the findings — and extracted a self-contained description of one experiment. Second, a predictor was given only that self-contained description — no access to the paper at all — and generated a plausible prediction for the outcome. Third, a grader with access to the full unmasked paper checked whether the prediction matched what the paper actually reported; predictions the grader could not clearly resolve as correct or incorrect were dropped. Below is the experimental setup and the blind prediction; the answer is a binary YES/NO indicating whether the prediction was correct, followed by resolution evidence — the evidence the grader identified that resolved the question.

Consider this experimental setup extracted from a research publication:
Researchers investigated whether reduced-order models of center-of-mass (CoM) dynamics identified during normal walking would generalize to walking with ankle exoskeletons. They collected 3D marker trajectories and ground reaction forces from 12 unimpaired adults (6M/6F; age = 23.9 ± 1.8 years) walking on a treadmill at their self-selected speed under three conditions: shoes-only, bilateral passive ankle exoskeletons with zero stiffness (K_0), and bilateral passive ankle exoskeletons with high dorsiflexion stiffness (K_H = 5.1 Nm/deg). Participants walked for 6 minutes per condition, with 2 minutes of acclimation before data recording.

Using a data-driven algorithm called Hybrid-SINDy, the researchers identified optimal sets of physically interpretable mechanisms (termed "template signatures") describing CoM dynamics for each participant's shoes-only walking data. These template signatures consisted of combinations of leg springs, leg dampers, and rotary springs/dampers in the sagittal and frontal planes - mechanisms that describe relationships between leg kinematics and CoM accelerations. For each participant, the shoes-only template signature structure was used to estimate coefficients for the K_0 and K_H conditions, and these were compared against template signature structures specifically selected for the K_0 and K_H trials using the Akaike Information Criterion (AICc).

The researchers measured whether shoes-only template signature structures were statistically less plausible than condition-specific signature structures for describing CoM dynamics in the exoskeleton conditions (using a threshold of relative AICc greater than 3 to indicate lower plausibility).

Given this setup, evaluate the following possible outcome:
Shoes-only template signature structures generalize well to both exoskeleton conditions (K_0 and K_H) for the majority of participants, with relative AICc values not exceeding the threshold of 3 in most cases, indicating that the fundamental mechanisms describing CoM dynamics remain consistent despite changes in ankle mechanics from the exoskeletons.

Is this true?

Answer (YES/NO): NO